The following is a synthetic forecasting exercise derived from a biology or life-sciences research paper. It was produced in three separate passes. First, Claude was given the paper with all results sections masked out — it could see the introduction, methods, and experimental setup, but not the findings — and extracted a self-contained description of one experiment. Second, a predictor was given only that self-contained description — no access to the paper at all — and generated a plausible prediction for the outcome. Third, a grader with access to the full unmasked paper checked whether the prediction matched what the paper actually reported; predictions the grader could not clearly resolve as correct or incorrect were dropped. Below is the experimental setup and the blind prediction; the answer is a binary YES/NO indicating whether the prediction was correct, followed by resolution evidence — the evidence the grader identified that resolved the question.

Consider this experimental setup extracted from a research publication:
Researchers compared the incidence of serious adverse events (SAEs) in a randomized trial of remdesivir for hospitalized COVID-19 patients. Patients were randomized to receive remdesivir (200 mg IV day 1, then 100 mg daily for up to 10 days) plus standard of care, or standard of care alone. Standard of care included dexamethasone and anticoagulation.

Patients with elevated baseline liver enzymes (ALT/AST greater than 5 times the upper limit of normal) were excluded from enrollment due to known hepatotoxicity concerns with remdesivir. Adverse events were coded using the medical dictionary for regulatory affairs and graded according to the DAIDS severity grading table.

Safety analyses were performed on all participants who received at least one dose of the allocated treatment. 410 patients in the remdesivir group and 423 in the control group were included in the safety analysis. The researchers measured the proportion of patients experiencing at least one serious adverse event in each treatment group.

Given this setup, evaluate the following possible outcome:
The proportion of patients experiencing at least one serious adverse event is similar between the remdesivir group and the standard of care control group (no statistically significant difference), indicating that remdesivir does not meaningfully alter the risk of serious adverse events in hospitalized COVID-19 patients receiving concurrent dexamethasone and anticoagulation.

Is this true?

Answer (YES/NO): YES